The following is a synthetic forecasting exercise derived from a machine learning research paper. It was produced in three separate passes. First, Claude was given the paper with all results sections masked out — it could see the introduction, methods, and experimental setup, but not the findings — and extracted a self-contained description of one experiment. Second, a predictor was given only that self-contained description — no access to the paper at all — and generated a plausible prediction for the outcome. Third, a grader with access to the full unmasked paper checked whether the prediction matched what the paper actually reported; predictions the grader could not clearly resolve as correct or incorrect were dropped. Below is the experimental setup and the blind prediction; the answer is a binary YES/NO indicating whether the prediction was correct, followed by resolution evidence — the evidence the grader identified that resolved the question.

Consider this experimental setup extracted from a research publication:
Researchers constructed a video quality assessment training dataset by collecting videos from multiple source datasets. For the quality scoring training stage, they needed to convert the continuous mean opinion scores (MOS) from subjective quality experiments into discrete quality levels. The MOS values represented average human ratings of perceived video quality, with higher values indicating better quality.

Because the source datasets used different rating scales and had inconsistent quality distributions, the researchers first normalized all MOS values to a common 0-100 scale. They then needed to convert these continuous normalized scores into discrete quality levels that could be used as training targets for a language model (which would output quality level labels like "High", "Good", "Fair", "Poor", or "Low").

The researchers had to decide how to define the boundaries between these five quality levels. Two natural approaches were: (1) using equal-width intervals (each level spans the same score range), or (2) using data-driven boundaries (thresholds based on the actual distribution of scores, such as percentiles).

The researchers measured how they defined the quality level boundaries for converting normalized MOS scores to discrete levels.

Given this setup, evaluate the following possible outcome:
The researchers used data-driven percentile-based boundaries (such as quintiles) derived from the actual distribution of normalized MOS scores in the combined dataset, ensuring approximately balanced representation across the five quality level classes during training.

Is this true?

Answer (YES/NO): NO